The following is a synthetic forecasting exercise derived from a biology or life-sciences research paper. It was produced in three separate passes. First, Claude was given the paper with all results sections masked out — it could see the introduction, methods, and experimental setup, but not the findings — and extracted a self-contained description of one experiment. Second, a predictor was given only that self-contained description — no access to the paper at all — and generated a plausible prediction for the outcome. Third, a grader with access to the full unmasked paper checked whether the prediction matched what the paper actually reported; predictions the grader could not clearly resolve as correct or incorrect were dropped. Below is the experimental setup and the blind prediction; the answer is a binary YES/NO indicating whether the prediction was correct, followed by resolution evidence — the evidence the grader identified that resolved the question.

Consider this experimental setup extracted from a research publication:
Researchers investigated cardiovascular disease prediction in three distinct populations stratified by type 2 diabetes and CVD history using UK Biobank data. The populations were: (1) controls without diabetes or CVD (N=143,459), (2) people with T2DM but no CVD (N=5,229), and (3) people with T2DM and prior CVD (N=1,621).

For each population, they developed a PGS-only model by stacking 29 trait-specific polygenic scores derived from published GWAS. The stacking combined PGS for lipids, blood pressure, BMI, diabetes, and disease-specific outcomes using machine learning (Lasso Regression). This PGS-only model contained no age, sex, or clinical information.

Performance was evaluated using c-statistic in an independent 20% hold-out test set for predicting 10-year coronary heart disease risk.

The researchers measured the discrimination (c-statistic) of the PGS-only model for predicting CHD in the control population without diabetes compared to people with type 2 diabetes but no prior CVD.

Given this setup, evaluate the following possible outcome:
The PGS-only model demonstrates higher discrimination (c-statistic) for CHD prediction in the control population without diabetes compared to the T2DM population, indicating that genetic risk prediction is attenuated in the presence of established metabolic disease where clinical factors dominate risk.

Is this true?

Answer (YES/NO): NO